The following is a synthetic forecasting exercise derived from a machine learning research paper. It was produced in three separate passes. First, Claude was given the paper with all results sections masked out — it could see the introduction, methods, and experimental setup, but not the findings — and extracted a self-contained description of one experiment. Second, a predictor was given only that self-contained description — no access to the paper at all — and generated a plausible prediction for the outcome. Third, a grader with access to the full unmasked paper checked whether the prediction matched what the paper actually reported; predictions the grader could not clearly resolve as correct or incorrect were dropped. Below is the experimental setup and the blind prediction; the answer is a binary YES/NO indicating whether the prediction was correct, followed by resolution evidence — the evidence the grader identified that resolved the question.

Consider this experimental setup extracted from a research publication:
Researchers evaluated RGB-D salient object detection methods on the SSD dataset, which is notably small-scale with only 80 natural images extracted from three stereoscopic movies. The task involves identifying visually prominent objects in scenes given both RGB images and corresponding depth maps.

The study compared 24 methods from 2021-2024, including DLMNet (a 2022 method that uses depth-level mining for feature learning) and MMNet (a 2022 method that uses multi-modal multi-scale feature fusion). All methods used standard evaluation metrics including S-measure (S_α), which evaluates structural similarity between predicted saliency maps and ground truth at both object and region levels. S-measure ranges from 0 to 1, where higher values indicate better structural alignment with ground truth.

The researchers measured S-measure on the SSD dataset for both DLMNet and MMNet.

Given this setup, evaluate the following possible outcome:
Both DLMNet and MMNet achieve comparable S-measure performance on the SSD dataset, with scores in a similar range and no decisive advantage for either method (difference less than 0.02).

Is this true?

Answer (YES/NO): NO